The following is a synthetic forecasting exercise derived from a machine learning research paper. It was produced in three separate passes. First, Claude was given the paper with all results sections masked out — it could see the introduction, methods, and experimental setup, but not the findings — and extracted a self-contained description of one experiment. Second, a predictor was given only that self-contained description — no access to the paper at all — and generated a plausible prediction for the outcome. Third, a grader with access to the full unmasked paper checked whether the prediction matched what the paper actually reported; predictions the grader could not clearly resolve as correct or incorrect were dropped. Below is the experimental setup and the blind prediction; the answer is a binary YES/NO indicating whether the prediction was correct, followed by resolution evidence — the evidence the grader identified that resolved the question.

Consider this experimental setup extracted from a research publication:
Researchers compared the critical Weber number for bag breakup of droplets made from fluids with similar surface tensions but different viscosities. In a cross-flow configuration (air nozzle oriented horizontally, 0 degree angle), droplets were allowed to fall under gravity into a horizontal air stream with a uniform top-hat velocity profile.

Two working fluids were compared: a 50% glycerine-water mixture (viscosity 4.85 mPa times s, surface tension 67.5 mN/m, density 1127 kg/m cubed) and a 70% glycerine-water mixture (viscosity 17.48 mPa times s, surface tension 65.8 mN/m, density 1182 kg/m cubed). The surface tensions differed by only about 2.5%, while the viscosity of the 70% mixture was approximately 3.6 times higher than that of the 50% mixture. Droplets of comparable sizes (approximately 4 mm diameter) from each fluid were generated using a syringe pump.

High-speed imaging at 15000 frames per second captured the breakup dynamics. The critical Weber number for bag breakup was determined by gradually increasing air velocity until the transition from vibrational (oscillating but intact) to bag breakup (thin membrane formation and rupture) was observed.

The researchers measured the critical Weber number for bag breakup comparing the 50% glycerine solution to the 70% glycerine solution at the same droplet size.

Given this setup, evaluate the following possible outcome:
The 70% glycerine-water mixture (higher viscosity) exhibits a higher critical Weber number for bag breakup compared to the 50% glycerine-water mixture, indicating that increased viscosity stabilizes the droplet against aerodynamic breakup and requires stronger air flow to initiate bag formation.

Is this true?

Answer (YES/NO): YES